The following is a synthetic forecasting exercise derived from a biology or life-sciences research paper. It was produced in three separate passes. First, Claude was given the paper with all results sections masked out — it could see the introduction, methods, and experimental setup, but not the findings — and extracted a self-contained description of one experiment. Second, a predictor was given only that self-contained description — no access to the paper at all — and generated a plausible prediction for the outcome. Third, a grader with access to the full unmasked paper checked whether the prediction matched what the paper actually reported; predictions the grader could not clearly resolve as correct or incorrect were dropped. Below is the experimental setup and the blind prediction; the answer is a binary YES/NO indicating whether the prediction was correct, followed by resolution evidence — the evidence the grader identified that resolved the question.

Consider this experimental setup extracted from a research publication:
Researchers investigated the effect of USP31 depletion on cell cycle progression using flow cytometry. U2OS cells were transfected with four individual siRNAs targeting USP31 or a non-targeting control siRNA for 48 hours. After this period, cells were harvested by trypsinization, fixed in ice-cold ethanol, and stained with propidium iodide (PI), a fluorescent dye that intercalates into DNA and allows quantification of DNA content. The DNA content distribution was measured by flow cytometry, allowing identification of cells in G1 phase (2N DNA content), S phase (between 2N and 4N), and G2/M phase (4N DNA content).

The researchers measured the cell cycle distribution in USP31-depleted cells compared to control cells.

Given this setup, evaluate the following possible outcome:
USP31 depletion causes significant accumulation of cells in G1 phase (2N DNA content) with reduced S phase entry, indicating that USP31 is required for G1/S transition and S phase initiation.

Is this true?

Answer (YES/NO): NO